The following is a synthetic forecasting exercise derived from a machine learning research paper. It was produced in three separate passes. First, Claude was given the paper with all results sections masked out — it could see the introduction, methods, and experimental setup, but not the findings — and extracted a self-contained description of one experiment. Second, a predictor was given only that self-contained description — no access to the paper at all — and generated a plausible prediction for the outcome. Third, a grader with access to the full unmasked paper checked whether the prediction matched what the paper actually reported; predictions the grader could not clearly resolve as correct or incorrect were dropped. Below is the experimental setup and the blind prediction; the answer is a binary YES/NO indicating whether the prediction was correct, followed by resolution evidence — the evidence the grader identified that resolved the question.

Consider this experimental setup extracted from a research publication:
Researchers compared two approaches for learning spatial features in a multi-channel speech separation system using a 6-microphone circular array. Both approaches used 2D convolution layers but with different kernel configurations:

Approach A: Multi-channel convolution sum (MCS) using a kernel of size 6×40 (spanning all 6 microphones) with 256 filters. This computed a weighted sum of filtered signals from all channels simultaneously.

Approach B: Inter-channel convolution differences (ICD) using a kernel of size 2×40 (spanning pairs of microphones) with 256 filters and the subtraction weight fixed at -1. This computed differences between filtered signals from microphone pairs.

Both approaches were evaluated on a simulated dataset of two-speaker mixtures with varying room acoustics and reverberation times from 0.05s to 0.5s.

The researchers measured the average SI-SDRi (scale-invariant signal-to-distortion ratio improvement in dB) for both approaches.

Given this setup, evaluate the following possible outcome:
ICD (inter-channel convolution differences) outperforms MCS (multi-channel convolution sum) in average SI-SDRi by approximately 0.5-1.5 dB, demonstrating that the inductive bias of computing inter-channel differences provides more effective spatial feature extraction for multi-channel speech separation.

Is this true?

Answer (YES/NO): NO